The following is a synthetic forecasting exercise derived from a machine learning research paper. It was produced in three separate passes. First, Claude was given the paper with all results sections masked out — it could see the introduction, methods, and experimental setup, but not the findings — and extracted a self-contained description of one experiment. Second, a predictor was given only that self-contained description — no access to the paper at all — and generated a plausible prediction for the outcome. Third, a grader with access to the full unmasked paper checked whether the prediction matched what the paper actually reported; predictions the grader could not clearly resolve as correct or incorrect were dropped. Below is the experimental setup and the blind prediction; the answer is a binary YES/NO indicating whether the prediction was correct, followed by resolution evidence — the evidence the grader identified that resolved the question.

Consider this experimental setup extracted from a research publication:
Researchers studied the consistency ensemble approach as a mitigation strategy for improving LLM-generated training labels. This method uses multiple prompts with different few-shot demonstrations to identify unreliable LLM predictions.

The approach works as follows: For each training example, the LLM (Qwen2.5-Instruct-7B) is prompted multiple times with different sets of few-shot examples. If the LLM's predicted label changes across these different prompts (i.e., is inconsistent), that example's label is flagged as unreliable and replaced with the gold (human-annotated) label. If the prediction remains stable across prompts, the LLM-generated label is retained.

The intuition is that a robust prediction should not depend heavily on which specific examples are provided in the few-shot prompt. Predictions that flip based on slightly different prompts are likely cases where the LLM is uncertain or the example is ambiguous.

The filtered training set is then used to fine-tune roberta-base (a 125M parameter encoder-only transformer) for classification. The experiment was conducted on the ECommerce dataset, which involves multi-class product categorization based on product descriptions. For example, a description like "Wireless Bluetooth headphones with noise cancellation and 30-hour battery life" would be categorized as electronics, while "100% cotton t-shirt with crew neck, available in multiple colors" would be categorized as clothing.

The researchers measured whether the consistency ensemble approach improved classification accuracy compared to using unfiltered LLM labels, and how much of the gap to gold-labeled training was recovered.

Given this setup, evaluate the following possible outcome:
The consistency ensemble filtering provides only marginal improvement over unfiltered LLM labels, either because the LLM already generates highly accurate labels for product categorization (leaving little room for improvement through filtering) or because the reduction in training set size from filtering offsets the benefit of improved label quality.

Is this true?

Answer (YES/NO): NO